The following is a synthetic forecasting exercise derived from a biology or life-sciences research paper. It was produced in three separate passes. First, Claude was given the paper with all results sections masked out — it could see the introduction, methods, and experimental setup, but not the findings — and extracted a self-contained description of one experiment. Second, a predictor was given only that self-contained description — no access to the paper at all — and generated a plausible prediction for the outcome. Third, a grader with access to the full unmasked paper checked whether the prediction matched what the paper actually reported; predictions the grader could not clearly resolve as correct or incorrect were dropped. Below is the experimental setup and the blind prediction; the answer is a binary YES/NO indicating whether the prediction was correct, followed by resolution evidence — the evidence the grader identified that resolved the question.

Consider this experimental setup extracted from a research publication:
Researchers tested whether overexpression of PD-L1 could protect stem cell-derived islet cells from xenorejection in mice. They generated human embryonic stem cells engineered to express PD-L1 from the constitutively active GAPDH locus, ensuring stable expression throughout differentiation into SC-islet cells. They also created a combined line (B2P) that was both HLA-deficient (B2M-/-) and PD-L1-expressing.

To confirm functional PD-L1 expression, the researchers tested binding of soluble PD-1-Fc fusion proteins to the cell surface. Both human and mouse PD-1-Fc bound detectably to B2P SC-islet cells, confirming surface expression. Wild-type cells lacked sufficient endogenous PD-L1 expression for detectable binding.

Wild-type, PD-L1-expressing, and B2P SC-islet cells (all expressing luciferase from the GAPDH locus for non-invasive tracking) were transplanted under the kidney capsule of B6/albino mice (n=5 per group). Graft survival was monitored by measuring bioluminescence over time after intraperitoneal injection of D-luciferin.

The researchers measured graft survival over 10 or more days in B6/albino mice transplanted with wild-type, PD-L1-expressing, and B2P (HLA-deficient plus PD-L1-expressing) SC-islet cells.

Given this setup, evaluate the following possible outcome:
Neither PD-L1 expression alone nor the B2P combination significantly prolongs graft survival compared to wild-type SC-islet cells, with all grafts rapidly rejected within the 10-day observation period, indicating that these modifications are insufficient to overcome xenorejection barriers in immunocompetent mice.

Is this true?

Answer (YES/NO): YES